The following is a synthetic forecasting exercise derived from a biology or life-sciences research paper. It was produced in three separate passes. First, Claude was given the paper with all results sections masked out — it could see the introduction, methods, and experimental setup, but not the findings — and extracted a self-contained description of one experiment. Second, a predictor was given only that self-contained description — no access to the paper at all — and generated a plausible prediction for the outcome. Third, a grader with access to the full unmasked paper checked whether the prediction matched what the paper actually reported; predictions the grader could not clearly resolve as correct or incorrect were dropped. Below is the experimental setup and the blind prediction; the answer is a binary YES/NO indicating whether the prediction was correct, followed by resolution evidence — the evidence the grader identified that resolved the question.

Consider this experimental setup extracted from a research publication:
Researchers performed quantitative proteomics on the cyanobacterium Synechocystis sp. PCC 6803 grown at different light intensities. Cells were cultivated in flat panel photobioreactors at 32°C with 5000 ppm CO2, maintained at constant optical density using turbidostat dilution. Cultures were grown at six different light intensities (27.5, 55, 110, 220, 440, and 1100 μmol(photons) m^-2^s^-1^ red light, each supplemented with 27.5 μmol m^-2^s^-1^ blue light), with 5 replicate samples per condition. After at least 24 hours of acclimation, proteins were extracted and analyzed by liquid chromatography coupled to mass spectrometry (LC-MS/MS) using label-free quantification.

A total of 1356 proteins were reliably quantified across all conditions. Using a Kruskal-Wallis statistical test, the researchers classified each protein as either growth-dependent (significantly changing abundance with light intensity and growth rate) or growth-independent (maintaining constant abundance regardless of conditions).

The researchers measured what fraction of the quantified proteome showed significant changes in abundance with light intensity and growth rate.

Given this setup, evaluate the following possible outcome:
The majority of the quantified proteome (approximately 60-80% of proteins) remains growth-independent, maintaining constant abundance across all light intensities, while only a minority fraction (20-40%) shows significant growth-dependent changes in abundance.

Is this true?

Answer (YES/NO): NO